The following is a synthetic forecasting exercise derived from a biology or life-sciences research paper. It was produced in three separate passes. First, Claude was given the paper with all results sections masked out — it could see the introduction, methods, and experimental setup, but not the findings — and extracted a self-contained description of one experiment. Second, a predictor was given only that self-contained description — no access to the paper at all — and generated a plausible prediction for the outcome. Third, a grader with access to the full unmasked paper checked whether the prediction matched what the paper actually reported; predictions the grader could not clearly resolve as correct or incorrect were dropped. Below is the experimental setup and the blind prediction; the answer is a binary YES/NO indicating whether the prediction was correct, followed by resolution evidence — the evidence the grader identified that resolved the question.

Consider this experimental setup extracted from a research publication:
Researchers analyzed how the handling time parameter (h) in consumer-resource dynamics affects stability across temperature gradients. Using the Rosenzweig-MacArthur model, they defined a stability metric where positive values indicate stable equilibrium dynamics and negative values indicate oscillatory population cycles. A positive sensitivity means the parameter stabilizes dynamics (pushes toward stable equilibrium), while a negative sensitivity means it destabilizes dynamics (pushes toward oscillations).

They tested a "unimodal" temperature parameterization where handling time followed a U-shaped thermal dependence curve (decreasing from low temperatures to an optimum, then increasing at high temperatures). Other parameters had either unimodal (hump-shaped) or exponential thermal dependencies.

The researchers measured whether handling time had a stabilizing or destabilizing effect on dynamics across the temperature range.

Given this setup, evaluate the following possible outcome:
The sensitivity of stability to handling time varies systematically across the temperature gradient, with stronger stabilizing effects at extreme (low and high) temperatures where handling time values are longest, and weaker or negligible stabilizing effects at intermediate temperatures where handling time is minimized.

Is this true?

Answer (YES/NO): NO